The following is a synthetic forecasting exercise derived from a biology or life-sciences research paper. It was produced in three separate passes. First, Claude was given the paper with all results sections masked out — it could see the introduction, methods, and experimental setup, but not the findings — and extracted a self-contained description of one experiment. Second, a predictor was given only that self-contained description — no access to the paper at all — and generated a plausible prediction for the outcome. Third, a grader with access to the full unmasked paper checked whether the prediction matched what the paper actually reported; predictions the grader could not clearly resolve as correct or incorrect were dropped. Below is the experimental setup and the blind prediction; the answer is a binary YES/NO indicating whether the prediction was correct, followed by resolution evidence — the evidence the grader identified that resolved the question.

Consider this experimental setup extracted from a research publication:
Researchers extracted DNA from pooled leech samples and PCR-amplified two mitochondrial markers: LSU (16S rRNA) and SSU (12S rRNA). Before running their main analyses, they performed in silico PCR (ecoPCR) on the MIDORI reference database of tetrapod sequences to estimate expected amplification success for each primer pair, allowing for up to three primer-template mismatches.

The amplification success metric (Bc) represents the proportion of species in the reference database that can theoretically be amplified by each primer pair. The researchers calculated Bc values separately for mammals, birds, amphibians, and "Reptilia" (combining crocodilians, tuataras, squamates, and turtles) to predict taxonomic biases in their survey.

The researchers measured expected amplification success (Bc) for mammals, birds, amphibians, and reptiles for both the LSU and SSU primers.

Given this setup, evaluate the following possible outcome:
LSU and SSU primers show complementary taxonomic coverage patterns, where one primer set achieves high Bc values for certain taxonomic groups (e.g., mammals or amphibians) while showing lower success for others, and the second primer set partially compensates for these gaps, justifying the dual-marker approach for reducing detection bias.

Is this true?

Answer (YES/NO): NO